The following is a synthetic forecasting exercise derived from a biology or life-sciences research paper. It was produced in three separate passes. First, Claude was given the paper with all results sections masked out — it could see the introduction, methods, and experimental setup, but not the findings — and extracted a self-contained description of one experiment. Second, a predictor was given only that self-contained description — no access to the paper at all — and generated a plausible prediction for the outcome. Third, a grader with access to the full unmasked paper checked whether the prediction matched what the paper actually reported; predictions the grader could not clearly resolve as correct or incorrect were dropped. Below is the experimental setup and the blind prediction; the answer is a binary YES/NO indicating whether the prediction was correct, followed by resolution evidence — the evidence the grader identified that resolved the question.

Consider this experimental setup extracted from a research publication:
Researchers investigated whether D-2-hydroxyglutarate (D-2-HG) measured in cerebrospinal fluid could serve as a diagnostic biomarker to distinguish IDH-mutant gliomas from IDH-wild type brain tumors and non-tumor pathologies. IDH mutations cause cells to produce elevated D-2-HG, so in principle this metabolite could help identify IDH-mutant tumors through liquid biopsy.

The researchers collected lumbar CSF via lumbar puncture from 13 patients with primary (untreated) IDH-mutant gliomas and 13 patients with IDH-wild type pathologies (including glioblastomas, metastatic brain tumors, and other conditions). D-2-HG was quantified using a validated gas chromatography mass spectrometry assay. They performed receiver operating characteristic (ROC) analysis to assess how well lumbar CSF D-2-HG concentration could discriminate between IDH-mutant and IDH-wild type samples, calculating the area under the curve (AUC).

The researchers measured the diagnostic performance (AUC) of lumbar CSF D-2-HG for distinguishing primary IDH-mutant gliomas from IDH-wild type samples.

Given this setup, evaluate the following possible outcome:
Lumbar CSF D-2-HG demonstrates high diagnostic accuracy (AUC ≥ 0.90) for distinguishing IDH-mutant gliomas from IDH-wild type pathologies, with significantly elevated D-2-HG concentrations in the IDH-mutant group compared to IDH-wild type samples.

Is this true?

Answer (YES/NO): NO